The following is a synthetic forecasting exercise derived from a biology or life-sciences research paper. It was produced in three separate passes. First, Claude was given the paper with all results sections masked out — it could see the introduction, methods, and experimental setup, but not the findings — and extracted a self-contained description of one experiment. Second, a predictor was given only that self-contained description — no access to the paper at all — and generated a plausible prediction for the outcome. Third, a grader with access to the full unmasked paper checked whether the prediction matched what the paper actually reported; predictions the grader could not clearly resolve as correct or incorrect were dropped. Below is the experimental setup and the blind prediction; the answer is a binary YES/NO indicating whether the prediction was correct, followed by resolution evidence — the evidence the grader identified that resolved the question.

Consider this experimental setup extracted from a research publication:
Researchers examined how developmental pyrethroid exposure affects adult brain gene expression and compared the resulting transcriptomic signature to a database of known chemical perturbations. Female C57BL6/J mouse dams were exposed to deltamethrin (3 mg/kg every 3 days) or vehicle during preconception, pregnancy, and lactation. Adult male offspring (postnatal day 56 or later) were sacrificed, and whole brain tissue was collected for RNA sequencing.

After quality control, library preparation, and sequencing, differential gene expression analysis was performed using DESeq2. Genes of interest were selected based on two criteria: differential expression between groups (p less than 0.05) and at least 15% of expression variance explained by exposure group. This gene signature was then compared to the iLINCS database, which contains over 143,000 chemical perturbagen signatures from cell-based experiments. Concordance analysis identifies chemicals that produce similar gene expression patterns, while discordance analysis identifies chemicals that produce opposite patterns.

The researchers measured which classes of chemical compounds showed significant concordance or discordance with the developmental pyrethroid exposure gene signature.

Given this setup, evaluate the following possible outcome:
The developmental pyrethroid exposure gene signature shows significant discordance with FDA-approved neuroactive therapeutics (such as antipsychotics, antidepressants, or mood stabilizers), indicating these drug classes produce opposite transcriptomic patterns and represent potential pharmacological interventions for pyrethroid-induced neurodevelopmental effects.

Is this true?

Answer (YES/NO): NO